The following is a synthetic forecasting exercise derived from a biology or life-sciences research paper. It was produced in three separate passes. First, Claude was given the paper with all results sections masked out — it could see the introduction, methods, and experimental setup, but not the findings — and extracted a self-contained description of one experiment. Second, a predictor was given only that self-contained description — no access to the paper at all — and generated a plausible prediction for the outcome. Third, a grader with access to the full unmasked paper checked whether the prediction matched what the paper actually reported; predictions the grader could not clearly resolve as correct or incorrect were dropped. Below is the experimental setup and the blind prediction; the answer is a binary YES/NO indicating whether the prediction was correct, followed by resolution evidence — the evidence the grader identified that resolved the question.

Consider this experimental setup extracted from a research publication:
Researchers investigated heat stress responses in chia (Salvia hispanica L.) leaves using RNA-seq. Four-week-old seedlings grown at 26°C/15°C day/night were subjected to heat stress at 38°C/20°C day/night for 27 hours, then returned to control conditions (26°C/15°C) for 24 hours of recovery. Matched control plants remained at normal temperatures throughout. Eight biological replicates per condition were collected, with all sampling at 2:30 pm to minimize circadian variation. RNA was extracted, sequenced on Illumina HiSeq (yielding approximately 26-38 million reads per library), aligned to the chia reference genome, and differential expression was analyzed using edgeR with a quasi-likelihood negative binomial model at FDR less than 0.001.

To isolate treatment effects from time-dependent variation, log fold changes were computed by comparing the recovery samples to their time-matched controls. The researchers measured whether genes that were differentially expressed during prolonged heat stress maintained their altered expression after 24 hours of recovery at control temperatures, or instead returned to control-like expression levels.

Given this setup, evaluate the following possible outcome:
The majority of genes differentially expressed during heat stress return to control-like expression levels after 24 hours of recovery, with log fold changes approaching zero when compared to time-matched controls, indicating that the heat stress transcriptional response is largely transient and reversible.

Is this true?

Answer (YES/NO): YES